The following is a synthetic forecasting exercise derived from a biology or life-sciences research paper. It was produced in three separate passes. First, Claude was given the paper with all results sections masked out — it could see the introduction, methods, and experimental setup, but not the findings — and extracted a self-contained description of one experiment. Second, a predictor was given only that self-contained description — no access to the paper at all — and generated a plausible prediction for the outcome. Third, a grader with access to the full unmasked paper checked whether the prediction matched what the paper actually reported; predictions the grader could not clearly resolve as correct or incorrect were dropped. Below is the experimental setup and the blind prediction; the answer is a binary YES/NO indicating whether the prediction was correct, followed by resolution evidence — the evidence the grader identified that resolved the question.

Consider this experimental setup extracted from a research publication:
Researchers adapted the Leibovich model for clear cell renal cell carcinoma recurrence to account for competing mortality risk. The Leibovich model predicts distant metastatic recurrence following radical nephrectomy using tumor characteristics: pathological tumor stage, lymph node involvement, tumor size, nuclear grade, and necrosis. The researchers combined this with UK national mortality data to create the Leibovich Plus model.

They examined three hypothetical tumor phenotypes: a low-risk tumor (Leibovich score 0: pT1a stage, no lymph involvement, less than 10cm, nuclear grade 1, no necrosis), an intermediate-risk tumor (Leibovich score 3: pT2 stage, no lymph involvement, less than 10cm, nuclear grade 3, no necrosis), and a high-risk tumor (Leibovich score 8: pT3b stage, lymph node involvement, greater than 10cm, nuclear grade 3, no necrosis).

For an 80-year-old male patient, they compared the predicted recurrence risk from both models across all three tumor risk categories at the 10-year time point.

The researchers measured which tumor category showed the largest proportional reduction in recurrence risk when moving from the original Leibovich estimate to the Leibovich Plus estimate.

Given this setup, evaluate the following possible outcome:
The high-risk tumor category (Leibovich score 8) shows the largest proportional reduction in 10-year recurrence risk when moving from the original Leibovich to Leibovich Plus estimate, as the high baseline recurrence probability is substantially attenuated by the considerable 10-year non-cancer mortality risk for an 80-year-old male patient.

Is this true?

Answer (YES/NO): YES